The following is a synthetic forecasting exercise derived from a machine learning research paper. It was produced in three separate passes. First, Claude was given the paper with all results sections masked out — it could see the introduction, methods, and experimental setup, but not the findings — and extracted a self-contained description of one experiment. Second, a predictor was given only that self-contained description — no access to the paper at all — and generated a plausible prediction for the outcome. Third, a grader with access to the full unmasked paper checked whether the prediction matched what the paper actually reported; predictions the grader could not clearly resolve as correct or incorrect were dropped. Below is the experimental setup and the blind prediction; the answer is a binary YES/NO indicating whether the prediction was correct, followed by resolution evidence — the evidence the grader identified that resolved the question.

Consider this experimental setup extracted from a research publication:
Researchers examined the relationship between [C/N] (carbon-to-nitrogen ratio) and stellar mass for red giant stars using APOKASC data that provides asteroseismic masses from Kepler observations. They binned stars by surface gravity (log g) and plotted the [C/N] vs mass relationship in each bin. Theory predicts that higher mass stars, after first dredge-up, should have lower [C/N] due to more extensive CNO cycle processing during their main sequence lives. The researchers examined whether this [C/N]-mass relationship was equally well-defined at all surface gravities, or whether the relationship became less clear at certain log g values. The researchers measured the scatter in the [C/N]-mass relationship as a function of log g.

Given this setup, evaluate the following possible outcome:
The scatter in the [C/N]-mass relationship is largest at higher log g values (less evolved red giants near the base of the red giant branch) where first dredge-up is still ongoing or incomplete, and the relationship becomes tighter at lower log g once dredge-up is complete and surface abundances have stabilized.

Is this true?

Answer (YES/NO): NO